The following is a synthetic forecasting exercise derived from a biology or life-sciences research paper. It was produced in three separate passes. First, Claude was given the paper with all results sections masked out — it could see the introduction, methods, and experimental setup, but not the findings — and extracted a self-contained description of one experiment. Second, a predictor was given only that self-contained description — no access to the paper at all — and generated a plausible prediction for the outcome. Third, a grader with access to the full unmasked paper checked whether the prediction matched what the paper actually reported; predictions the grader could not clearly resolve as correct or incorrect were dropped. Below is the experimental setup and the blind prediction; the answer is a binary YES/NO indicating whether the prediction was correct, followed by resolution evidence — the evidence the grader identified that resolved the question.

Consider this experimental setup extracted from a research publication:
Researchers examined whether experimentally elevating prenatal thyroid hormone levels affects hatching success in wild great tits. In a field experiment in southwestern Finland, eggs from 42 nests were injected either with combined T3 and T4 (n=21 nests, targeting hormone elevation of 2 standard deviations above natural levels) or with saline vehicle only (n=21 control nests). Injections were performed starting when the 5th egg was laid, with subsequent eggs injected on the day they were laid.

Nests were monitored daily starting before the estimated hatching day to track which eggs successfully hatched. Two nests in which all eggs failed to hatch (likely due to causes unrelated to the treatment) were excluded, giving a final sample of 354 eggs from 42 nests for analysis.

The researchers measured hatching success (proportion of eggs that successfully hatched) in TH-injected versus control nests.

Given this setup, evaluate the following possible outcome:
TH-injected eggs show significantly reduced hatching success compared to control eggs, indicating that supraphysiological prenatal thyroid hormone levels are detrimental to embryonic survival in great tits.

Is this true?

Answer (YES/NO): NO